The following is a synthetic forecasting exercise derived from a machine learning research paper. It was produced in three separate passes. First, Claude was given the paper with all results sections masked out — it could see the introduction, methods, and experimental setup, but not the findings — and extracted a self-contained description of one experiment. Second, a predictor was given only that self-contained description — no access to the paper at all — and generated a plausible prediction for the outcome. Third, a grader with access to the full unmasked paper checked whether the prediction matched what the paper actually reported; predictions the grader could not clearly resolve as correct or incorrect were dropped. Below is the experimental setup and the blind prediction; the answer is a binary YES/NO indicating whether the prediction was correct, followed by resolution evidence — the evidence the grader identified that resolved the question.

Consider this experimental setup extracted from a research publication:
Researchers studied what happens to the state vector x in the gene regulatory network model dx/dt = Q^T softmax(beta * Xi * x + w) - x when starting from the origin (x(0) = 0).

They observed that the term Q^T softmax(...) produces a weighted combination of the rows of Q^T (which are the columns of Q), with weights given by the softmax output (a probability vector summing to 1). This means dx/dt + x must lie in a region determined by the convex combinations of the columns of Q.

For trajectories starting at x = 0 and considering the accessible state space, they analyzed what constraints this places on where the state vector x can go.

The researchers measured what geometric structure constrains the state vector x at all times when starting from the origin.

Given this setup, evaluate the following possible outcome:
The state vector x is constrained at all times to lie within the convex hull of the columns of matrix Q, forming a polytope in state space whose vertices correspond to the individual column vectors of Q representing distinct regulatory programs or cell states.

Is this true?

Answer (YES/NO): NO